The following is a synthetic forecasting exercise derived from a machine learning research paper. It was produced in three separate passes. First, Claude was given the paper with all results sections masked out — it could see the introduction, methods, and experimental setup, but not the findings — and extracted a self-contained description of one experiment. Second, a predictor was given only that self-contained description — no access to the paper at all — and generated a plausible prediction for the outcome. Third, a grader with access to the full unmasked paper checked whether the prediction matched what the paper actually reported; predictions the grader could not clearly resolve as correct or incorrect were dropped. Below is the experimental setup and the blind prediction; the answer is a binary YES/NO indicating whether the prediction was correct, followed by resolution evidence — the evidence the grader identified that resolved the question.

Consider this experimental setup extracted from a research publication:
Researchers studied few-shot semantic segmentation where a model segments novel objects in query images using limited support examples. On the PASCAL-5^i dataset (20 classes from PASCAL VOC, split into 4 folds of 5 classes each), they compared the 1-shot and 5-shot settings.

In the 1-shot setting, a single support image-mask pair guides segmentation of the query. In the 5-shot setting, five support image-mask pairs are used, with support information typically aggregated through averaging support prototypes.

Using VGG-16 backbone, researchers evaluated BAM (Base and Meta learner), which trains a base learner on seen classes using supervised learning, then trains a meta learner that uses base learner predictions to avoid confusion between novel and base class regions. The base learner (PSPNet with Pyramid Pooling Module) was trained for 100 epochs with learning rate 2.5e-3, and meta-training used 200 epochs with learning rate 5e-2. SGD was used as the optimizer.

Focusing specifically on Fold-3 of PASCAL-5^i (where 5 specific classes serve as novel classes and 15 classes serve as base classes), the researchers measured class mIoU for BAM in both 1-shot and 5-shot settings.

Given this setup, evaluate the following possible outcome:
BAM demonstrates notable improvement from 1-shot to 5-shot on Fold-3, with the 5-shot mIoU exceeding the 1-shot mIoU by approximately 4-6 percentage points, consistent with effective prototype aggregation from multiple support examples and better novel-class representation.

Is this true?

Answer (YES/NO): NO